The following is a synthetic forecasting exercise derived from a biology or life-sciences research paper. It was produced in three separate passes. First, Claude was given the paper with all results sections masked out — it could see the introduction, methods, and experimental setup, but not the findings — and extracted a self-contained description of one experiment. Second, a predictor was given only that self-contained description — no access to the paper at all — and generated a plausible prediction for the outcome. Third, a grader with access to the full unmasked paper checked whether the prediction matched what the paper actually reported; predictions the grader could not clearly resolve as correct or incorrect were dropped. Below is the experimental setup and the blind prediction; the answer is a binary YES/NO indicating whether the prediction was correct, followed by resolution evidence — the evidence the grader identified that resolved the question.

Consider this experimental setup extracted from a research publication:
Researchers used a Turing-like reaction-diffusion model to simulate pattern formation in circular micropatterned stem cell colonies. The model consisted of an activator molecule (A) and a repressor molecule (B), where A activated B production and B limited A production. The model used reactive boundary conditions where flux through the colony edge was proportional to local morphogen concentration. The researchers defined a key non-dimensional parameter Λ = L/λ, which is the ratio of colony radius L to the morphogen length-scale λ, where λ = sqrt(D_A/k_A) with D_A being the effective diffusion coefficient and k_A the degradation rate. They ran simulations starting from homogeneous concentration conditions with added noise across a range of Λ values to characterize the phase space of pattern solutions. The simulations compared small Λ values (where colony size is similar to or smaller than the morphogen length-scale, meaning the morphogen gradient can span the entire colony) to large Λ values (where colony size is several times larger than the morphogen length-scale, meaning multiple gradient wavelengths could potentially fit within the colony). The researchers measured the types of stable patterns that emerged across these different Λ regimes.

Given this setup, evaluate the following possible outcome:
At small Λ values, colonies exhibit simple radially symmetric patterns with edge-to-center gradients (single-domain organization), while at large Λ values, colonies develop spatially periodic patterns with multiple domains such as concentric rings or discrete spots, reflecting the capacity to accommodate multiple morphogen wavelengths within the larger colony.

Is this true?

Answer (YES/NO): NO